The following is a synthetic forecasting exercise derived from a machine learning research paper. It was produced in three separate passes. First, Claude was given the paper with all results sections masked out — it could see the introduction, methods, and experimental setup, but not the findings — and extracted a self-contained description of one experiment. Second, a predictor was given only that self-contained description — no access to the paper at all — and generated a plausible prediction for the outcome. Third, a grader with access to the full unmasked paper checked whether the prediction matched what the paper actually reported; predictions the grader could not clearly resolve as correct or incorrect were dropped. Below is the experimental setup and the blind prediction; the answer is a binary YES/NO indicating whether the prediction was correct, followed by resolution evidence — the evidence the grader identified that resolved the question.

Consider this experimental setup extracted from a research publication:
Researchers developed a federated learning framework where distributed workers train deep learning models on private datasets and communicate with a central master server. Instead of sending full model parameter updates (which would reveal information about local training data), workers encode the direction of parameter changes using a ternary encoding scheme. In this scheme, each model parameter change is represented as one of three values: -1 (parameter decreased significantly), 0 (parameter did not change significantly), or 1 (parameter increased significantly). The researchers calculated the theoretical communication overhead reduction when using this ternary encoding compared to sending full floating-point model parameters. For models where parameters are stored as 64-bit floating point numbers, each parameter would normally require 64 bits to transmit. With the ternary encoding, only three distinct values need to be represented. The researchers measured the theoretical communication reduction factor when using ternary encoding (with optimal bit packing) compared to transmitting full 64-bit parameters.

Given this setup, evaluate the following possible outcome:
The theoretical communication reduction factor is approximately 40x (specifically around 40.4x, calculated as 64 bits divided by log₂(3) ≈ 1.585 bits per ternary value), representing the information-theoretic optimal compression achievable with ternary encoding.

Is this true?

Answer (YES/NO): NO